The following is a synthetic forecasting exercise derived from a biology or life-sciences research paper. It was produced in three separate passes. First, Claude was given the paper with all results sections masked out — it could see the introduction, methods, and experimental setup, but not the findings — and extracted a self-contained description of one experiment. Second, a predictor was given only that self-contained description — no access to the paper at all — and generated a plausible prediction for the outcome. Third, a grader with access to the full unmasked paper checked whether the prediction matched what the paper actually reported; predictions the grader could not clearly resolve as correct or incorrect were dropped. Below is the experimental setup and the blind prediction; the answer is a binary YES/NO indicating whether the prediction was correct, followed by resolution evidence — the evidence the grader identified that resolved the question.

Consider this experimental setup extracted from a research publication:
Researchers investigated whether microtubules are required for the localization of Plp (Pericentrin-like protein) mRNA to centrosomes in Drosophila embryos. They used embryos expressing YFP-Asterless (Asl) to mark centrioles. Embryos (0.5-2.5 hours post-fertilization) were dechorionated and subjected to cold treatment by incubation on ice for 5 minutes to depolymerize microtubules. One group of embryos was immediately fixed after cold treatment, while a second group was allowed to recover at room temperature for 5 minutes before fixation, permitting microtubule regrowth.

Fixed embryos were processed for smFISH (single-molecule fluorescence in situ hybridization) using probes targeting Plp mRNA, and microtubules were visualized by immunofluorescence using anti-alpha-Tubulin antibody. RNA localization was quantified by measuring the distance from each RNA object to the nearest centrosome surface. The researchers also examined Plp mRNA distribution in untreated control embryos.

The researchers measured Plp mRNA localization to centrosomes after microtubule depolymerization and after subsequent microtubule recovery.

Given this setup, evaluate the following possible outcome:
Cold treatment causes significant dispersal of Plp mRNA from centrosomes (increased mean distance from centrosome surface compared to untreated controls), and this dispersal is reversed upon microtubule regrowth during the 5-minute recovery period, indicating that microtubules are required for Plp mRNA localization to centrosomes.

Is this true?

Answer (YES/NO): YES